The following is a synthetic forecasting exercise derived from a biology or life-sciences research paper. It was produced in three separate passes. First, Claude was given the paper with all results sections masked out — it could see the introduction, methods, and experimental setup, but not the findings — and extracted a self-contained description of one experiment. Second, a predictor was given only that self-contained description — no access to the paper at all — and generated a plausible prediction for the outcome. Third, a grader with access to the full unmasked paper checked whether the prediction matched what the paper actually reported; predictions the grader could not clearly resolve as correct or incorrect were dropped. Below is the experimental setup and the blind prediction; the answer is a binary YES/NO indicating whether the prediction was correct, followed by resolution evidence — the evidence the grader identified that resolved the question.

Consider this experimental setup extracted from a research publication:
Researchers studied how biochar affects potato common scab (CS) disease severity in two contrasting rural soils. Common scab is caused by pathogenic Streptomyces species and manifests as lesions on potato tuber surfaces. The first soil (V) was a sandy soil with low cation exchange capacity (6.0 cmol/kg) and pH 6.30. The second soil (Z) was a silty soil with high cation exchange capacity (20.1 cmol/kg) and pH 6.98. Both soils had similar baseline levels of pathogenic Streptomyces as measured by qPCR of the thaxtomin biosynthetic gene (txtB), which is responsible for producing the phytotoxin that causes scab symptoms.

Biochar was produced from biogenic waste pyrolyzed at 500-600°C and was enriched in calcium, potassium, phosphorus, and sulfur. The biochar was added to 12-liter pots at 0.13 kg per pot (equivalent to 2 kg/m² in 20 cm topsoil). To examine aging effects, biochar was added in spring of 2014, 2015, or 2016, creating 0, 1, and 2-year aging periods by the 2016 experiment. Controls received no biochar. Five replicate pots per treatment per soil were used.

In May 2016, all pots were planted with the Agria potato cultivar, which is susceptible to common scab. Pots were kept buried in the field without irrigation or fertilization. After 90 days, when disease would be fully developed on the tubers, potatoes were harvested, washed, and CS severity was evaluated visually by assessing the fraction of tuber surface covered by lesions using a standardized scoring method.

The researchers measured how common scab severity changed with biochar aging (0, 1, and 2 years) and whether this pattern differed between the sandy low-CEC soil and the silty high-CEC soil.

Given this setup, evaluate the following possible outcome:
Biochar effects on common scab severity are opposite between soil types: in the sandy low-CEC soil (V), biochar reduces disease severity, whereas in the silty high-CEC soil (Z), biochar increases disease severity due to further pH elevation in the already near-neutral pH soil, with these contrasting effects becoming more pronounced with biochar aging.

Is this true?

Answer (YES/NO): NO